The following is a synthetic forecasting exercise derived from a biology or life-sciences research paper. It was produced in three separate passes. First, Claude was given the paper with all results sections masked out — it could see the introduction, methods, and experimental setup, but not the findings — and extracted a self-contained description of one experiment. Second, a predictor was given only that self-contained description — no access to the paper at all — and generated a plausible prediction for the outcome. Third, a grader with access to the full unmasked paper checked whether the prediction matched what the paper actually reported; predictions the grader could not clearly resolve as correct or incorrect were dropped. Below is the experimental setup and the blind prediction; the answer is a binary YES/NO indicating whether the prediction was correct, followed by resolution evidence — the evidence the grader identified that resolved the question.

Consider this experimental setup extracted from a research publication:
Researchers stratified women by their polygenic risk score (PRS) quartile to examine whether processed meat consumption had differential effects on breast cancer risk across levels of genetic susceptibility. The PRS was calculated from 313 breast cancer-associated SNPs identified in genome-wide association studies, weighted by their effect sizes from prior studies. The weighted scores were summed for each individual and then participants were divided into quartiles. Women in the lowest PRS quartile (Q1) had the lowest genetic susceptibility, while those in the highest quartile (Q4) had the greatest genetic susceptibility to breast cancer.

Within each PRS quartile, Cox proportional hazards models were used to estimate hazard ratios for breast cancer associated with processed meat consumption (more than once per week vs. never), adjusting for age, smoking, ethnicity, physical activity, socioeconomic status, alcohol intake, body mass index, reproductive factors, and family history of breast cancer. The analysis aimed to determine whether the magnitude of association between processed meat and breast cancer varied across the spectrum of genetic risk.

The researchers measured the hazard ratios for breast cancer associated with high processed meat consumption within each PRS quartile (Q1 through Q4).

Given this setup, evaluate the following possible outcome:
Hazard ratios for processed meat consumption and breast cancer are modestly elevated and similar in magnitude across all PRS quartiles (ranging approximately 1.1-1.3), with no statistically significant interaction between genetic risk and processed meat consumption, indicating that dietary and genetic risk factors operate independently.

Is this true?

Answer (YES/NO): NO